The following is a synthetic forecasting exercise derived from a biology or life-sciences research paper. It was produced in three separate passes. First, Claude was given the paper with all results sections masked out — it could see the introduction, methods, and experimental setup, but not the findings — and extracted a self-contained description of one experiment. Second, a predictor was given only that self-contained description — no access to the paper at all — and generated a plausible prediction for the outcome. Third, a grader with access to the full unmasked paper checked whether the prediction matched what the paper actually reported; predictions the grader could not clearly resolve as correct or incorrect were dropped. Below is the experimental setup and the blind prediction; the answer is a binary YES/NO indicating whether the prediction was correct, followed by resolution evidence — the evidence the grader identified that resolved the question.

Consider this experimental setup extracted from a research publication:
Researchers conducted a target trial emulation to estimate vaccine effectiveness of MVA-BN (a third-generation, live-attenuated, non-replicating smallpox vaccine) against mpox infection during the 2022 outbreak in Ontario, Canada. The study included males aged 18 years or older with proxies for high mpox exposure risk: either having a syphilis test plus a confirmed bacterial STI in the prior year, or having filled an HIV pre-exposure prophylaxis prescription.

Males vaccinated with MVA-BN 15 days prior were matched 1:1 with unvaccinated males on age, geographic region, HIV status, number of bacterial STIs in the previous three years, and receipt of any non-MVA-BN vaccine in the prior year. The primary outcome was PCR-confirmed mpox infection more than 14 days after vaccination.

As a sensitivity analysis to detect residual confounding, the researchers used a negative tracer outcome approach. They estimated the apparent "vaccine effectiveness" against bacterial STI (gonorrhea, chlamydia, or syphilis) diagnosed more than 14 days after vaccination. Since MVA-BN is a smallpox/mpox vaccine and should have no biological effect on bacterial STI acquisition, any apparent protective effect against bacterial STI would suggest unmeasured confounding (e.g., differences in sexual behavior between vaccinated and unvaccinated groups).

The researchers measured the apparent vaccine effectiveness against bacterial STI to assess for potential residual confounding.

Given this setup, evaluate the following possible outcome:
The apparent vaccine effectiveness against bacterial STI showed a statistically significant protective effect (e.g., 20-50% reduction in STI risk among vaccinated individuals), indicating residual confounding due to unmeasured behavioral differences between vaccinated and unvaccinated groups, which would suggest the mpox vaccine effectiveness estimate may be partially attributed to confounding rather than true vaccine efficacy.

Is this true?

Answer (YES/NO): NO